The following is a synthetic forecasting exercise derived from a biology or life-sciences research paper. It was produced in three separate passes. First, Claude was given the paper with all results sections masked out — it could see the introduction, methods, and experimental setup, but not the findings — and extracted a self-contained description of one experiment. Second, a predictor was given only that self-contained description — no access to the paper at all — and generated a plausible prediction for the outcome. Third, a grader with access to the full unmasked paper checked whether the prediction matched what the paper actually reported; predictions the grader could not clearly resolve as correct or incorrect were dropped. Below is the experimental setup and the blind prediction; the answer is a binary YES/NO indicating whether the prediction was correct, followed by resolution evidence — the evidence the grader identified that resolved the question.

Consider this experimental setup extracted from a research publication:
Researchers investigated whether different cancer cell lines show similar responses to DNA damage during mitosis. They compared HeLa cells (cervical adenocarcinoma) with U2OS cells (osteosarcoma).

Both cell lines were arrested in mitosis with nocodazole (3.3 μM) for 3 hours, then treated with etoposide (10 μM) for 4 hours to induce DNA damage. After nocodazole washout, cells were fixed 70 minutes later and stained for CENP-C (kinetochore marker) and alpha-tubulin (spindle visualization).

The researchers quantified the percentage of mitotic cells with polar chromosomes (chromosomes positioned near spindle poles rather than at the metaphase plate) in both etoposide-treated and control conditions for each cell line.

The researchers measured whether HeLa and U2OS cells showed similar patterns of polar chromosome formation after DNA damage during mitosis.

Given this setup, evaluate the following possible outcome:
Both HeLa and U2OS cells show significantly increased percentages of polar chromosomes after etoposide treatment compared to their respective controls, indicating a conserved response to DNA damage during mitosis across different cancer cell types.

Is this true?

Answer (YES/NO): YES